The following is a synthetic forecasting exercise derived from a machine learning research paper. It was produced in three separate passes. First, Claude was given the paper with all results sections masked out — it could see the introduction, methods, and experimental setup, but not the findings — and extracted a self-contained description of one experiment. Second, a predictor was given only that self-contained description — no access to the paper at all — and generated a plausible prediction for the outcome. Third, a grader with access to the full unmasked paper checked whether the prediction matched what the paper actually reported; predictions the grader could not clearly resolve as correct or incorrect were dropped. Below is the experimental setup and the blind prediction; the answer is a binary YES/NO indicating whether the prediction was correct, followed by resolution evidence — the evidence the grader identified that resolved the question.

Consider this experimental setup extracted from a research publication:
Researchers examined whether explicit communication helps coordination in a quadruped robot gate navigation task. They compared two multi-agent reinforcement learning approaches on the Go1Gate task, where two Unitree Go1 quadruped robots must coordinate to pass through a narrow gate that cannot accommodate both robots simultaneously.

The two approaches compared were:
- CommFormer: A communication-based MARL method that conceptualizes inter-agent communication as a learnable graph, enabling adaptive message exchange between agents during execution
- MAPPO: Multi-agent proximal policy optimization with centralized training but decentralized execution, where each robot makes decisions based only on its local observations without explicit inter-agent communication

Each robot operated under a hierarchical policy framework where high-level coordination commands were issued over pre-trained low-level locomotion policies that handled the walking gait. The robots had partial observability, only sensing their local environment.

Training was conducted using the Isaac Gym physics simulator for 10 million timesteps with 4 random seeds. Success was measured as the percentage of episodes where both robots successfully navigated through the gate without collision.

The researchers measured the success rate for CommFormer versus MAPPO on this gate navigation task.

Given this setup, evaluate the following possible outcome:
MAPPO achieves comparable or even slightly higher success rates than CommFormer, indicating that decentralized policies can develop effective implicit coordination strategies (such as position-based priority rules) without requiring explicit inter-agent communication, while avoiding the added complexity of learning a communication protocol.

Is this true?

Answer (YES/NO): NO